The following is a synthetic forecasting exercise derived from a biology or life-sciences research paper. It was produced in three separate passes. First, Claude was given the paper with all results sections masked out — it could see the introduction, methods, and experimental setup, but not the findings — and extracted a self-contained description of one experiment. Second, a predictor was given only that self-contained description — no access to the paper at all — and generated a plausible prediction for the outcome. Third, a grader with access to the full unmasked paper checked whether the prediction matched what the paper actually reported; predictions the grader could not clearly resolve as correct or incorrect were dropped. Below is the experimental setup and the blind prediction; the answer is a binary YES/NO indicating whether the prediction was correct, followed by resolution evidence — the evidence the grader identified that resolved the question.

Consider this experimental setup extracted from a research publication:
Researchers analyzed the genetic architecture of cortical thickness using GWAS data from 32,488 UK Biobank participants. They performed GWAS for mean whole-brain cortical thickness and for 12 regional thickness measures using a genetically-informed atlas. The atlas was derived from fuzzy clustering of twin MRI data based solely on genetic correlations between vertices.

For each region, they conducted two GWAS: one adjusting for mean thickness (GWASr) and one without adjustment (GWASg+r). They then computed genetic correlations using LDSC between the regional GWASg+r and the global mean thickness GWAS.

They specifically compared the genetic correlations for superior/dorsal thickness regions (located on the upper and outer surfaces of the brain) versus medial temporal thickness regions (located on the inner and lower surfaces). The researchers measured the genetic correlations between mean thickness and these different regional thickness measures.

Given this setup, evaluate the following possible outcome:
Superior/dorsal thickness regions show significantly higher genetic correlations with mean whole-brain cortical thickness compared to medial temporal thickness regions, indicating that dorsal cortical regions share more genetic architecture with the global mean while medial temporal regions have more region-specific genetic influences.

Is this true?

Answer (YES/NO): YES